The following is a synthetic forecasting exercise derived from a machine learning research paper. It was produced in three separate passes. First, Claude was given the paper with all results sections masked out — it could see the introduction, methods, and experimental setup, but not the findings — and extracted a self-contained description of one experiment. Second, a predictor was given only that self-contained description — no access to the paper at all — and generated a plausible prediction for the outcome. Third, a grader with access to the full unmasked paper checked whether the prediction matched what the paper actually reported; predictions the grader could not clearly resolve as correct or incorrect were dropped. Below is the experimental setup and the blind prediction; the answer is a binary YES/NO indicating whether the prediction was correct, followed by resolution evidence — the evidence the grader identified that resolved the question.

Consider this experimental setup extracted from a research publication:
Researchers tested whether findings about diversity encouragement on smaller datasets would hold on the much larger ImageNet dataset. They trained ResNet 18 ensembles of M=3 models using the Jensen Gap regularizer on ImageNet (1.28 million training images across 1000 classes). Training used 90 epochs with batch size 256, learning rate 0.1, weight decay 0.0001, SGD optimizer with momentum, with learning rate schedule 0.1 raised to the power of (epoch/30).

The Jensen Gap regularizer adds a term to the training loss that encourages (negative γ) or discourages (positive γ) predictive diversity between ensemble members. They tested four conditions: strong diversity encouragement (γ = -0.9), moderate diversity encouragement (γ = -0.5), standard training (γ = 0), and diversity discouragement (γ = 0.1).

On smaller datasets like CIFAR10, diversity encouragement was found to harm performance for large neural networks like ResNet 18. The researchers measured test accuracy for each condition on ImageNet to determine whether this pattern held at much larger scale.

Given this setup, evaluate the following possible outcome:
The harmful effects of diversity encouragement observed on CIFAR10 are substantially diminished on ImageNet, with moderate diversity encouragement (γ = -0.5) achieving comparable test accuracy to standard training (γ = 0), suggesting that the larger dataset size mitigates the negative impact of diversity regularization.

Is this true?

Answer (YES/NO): NO